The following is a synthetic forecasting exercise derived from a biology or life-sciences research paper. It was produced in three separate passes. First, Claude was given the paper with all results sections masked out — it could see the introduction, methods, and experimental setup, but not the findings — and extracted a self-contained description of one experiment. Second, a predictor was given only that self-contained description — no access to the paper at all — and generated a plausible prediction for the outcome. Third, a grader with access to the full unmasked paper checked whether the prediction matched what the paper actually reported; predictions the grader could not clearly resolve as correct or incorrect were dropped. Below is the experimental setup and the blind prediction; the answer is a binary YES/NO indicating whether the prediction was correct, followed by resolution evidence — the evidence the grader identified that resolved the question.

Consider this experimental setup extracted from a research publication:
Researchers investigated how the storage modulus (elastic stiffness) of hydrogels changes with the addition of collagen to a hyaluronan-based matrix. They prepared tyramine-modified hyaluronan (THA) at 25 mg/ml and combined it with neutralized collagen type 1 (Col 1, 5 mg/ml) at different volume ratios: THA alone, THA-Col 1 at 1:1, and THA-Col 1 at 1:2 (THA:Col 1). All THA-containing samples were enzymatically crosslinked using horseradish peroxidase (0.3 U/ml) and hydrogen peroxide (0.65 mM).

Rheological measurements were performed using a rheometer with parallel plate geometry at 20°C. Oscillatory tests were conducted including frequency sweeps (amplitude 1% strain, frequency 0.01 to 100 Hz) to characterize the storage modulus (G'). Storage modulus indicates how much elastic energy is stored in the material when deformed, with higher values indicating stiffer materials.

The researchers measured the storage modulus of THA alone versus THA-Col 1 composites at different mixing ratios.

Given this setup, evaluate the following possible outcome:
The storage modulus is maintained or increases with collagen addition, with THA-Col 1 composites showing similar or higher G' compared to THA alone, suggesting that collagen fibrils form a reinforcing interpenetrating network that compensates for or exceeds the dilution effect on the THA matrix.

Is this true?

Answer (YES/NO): YES